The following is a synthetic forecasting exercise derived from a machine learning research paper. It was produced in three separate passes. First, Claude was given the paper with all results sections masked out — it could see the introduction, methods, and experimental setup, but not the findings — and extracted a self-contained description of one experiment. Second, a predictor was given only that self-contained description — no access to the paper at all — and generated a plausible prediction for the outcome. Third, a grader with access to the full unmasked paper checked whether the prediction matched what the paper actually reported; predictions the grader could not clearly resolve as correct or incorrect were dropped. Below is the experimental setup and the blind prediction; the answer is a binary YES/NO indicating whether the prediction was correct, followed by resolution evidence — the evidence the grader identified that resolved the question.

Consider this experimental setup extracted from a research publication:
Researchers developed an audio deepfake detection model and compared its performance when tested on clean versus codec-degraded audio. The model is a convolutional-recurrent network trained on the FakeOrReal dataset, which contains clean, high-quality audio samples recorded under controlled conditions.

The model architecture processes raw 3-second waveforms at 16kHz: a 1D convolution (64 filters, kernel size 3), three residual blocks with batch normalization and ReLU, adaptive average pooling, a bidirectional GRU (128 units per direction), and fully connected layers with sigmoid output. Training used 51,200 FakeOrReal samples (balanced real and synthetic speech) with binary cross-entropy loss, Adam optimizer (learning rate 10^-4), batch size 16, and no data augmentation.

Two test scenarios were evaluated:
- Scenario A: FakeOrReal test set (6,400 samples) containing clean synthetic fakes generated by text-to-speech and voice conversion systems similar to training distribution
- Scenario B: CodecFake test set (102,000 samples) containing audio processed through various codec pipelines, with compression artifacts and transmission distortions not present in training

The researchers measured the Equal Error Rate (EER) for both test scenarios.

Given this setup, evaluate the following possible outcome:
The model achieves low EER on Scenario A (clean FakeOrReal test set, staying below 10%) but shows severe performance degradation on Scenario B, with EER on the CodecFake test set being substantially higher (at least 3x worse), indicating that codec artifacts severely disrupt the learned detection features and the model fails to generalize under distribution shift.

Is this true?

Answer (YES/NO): YES